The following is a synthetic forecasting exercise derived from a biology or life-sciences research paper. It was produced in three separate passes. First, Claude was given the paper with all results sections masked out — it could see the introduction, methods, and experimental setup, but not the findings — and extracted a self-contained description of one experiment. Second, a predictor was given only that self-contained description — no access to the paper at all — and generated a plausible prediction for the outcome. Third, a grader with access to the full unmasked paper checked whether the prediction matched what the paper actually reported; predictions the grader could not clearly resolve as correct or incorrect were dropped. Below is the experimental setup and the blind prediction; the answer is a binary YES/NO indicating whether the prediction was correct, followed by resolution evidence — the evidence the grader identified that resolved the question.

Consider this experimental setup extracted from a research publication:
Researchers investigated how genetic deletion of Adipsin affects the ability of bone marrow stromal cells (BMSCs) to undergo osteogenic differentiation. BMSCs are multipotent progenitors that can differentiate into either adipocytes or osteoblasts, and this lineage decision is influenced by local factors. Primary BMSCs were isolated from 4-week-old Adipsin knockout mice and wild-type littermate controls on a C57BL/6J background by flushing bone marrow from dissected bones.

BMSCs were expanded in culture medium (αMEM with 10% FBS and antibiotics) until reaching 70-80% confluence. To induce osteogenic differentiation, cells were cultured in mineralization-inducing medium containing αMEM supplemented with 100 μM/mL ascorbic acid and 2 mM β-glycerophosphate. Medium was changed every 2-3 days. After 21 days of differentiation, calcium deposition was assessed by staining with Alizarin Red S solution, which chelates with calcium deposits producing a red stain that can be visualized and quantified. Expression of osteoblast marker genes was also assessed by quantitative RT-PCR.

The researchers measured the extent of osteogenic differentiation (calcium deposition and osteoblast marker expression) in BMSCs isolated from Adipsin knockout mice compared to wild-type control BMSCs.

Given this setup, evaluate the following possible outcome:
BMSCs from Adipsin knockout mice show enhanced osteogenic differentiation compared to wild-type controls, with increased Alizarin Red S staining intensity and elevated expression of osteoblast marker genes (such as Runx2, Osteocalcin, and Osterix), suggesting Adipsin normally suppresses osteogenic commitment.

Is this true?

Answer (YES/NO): YES